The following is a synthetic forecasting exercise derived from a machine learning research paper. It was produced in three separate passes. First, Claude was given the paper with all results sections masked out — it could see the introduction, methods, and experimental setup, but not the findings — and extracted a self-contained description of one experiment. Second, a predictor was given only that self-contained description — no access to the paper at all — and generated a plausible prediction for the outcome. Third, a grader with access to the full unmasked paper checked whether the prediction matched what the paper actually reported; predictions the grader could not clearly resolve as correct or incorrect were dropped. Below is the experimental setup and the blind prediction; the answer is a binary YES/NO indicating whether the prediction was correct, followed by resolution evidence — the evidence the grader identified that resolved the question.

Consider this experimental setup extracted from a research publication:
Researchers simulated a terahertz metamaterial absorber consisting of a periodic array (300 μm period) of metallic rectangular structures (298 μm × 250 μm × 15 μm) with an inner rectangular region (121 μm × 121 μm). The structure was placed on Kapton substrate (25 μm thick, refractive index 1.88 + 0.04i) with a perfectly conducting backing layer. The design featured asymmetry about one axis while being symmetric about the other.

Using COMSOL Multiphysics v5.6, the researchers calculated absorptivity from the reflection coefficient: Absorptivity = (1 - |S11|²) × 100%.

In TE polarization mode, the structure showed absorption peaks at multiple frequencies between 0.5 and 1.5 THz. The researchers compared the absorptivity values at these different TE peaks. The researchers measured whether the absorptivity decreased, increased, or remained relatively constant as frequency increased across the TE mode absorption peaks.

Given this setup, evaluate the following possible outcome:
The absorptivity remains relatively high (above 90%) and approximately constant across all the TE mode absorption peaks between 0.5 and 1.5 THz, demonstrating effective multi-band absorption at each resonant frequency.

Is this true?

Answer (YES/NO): NO